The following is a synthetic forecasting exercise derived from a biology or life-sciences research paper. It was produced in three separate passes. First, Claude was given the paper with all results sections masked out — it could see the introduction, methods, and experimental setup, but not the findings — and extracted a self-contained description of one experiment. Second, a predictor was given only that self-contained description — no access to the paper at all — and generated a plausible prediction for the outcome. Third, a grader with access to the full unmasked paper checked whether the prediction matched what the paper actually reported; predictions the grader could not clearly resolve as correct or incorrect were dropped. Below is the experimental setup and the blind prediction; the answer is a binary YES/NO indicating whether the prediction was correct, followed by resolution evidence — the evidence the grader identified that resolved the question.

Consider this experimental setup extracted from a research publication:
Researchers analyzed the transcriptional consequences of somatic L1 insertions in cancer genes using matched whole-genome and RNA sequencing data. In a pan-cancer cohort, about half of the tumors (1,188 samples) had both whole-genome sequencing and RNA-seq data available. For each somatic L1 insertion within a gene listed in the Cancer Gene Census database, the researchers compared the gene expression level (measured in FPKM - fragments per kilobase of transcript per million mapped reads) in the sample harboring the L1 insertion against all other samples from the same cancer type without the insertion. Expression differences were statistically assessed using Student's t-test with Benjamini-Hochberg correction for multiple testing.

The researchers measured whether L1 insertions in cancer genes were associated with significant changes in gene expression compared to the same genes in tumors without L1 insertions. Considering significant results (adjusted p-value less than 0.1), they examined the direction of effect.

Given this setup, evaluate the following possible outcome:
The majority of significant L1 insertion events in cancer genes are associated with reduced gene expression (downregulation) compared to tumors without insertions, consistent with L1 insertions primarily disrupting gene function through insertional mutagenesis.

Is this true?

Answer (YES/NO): NO